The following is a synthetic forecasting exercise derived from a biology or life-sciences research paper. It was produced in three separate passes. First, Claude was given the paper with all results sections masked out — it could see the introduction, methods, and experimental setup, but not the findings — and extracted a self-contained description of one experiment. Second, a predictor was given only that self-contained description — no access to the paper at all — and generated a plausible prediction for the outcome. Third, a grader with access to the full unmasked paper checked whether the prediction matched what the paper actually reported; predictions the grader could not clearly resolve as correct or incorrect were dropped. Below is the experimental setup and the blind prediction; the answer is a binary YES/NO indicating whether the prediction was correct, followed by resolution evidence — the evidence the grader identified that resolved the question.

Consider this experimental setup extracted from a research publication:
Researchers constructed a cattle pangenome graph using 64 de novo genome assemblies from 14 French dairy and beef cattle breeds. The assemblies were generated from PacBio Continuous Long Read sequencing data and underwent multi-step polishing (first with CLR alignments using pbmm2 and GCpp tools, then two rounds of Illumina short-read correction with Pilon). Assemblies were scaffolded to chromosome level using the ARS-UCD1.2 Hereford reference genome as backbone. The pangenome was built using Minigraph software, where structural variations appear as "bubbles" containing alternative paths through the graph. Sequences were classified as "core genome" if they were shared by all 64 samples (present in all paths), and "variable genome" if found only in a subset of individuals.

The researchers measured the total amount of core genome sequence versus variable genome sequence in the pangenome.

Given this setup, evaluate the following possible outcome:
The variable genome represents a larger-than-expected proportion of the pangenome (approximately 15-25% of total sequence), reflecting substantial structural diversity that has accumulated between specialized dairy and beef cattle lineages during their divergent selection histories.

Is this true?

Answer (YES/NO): NO